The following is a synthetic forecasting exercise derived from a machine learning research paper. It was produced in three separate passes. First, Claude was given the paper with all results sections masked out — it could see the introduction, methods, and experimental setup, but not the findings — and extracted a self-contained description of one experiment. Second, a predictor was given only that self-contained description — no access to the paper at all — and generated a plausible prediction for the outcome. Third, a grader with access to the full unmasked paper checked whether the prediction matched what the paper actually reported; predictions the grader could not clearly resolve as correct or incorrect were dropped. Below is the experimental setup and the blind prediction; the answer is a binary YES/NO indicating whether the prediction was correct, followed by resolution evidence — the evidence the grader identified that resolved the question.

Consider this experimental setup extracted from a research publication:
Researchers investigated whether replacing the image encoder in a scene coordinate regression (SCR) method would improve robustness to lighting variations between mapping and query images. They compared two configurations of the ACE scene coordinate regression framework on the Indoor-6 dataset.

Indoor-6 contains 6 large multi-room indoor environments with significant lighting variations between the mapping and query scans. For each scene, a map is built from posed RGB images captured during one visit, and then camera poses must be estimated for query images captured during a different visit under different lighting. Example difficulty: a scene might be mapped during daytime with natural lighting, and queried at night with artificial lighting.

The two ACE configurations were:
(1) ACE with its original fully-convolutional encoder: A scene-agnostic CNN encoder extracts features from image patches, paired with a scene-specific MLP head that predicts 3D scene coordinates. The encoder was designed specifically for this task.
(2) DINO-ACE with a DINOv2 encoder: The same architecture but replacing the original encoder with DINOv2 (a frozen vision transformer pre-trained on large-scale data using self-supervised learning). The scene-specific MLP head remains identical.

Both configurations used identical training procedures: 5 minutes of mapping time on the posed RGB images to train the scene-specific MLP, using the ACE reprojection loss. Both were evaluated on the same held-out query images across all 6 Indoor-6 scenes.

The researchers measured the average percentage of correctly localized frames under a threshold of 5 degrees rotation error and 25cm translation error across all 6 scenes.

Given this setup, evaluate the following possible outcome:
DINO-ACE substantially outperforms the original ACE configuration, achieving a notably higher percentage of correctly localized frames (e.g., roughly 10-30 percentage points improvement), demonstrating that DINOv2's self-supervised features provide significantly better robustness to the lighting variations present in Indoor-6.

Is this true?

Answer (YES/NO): YES